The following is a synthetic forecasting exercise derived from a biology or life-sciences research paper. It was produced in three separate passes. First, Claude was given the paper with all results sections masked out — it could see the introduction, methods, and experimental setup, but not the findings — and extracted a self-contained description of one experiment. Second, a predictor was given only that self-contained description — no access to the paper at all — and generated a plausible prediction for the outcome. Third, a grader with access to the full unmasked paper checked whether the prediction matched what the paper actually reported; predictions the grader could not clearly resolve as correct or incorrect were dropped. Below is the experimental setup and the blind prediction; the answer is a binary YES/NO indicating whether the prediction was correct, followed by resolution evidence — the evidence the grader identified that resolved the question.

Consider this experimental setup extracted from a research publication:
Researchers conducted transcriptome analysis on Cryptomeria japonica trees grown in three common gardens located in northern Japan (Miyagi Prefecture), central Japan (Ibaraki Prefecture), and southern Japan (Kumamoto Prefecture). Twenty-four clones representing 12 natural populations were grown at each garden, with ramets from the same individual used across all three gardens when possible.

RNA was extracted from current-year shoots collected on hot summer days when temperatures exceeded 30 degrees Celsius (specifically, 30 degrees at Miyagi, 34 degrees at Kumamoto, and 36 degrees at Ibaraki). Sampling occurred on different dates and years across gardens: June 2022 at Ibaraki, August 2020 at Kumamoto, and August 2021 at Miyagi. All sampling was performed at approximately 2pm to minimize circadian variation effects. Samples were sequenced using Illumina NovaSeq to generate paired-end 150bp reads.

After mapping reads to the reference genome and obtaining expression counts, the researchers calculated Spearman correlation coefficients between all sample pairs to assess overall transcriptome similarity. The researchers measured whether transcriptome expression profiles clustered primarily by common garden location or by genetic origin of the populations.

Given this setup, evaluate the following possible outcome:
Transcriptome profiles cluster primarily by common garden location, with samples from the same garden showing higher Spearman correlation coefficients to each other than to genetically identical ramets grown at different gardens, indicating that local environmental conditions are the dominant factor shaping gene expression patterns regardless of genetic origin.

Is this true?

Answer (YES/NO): NO